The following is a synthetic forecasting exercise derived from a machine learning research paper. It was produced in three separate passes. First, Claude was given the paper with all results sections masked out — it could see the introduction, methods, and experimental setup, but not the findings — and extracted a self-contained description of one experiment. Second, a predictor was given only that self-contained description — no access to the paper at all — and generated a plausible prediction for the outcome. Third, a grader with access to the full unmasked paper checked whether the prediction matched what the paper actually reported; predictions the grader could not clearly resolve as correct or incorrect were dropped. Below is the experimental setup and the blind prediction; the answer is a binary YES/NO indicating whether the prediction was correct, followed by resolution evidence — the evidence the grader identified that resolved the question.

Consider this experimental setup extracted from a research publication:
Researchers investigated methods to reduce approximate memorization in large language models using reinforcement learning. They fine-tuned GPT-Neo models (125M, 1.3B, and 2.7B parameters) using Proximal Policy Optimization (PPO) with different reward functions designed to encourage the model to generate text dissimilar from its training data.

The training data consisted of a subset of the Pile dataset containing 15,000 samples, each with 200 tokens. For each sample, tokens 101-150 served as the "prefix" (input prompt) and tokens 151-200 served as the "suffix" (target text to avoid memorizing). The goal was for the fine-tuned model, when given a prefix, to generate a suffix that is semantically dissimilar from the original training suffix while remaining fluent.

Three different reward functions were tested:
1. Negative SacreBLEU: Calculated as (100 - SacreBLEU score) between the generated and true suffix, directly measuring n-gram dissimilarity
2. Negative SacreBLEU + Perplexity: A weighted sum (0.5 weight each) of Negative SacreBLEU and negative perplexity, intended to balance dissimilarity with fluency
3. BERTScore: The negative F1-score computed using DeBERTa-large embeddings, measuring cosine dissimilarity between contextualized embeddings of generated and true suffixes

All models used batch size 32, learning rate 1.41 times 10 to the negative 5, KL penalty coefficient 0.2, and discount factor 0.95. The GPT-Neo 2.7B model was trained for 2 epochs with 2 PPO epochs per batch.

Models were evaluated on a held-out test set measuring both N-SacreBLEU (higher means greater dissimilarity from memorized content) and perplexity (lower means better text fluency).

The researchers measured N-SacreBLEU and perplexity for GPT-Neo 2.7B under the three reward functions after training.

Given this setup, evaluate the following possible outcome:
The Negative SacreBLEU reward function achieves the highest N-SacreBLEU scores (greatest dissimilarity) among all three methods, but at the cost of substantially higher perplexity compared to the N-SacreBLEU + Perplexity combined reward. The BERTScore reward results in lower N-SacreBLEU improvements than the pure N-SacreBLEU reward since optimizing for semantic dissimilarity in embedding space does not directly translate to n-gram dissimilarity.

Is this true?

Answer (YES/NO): NO